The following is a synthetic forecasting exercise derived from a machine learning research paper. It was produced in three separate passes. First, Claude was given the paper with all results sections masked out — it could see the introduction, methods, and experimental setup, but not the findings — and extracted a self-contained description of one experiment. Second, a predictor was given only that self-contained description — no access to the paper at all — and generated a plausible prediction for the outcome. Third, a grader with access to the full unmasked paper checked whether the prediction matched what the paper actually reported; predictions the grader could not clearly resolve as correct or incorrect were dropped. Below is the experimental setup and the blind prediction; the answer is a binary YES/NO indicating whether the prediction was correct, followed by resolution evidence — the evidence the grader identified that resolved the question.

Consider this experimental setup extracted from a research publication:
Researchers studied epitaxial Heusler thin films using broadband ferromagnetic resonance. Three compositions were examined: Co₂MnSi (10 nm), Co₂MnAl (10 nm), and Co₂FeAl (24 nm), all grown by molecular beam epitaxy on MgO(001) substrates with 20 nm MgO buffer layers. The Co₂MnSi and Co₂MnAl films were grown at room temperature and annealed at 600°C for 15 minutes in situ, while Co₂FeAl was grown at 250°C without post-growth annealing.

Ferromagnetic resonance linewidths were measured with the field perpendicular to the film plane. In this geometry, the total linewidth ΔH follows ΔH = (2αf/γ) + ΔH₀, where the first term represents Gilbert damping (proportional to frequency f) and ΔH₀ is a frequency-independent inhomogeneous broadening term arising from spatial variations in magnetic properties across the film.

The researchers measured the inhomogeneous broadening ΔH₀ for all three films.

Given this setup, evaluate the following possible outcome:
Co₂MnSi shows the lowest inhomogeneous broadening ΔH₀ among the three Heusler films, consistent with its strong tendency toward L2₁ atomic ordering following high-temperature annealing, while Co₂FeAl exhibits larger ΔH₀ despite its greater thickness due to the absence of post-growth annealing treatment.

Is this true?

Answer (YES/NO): YES